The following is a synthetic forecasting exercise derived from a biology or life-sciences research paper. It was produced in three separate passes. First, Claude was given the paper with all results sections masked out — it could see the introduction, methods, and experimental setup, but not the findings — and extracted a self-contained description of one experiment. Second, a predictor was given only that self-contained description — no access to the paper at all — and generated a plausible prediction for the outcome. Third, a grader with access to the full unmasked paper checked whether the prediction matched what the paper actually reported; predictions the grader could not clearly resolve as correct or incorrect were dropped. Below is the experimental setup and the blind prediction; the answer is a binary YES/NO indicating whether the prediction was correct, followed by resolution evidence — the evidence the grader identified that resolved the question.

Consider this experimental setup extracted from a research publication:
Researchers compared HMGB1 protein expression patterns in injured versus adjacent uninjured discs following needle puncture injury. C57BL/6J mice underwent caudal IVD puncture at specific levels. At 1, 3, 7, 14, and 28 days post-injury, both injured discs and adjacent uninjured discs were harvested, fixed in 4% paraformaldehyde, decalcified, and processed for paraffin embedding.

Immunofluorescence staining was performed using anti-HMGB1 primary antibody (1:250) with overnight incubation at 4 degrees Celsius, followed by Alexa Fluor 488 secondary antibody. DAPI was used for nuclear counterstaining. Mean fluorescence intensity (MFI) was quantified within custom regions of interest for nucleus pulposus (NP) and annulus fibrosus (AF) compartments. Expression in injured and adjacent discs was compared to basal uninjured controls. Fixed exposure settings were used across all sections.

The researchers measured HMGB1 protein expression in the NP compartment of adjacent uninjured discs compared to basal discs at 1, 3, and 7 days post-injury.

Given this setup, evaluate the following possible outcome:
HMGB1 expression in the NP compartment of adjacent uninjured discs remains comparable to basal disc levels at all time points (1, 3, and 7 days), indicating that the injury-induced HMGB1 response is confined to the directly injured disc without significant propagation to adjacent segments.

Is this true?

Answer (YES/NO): NO